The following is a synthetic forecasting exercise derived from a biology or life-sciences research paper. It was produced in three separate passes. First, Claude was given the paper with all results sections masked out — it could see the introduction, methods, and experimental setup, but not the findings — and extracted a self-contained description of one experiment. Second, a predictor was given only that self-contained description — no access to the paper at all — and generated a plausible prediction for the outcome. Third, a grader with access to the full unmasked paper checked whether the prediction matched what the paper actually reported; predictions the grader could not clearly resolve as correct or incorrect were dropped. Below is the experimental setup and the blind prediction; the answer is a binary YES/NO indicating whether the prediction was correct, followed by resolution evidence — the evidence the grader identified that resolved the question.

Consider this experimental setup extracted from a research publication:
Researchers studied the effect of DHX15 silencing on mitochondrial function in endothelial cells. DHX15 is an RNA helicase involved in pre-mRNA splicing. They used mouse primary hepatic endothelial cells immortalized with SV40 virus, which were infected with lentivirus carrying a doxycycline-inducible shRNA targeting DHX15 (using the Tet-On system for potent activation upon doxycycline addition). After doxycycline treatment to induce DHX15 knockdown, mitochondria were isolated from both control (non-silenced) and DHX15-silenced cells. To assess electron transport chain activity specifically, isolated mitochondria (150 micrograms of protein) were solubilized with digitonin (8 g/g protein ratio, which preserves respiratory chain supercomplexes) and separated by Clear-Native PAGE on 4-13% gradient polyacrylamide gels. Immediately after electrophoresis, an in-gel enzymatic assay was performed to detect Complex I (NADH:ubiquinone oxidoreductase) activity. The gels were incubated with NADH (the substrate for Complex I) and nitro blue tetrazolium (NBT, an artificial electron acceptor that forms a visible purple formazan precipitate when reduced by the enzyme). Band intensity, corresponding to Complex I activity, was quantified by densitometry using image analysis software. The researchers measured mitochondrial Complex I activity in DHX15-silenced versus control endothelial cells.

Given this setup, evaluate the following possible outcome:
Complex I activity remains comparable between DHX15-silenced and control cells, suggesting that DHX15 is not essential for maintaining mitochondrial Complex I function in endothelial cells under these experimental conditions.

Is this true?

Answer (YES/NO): NO